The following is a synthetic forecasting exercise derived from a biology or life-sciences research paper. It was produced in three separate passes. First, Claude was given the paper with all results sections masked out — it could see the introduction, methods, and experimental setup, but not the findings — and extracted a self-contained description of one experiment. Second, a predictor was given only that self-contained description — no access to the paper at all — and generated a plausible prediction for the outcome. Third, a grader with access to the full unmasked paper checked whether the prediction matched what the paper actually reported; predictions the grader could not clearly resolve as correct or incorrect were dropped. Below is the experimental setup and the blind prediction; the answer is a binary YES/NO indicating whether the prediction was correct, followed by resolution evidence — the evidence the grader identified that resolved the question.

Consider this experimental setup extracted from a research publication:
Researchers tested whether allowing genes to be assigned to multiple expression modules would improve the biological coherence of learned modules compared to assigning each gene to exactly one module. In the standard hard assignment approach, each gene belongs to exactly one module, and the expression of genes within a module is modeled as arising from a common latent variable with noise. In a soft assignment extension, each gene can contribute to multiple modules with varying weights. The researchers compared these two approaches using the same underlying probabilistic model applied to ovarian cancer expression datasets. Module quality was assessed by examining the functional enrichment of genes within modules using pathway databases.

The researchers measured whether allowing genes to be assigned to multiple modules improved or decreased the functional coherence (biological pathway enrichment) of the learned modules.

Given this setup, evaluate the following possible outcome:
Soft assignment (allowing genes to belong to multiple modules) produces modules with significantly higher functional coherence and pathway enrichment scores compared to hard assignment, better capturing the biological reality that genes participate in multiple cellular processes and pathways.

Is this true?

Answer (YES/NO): NO